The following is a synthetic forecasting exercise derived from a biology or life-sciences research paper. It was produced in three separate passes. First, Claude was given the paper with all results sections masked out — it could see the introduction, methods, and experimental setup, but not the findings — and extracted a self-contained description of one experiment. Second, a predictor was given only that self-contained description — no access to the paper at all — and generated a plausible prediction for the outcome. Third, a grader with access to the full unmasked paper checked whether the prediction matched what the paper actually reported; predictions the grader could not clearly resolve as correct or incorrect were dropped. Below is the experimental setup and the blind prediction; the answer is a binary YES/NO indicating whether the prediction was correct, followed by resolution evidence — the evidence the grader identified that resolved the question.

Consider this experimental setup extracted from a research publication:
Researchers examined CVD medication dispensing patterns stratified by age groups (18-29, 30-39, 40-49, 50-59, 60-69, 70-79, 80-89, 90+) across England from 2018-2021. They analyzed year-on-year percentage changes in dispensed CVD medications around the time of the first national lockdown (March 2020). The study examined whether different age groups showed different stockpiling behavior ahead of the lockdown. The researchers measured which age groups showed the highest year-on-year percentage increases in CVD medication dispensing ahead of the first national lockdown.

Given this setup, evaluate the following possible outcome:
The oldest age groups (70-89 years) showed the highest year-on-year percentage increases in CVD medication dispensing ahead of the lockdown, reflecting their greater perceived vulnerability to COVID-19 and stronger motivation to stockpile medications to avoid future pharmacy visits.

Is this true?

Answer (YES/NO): NO